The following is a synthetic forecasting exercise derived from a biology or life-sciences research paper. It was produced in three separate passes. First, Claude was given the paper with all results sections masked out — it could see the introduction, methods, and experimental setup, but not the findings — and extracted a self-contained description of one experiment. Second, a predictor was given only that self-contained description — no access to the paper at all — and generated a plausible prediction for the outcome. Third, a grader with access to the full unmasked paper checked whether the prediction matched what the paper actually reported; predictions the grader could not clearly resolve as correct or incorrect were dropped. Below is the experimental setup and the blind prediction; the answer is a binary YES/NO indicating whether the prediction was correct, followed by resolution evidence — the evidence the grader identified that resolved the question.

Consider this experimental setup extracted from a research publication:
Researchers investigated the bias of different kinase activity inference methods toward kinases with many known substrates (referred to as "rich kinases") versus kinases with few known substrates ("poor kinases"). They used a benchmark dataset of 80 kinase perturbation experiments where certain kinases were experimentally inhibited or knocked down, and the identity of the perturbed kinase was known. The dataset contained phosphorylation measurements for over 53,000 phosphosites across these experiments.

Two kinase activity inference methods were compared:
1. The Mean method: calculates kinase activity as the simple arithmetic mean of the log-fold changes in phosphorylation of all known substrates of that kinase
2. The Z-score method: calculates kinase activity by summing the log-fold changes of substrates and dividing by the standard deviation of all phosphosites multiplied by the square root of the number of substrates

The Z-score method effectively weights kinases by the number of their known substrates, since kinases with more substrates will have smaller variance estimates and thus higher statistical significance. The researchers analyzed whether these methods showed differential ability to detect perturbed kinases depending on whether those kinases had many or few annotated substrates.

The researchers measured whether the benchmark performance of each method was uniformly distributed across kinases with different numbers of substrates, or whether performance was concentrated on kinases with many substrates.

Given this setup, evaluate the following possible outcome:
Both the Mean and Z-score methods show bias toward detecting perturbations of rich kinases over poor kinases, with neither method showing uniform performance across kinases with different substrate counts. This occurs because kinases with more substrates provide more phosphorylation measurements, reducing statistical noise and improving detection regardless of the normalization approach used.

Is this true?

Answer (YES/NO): NO